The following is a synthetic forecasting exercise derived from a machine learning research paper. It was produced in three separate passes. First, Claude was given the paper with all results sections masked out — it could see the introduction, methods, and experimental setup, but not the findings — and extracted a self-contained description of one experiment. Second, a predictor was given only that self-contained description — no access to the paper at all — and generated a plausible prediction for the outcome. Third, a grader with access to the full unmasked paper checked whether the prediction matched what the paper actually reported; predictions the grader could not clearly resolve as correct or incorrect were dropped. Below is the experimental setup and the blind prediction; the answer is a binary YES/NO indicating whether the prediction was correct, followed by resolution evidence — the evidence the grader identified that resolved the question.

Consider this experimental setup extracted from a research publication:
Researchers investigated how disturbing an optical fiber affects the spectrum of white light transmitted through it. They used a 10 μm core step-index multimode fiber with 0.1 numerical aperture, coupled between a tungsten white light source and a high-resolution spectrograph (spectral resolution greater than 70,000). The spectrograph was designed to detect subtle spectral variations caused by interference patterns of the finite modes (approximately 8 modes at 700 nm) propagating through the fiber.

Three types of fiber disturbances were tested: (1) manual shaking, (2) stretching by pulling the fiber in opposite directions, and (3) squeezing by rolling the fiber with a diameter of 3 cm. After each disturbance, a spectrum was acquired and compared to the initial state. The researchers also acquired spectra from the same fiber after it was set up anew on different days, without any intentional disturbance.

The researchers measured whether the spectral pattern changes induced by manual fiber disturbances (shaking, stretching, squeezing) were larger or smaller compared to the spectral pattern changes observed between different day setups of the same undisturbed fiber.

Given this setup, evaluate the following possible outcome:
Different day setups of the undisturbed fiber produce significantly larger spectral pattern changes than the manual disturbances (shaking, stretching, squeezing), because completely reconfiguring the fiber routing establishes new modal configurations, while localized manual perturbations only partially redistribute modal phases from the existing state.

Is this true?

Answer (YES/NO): YES